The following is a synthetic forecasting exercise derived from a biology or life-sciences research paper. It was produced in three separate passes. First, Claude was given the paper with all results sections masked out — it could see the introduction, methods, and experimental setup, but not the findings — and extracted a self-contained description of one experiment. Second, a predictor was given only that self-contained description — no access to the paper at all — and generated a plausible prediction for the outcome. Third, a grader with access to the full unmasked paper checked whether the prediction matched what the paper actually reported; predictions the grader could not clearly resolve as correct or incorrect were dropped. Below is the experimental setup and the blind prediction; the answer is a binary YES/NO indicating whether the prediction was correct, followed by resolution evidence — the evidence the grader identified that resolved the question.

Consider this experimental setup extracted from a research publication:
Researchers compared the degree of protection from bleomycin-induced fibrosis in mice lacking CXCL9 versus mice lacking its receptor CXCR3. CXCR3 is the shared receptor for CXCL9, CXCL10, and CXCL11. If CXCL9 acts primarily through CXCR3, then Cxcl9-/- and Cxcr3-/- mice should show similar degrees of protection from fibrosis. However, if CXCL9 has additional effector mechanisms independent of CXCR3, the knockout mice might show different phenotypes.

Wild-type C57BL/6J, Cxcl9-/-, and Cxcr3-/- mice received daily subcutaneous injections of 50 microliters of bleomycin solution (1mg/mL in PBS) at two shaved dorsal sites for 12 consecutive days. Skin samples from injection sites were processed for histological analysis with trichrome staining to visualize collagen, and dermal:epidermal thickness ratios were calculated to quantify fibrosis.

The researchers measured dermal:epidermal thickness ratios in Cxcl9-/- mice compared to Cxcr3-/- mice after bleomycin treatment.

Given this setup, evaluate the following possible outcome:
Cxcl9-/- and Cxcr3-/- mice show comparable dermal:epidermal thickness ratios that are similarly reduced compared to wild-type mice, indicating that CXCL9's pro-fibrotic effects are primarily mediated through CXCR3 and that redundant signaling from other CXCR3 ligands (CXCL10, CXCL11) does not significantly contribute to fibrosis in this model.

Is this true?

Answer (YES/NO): YES